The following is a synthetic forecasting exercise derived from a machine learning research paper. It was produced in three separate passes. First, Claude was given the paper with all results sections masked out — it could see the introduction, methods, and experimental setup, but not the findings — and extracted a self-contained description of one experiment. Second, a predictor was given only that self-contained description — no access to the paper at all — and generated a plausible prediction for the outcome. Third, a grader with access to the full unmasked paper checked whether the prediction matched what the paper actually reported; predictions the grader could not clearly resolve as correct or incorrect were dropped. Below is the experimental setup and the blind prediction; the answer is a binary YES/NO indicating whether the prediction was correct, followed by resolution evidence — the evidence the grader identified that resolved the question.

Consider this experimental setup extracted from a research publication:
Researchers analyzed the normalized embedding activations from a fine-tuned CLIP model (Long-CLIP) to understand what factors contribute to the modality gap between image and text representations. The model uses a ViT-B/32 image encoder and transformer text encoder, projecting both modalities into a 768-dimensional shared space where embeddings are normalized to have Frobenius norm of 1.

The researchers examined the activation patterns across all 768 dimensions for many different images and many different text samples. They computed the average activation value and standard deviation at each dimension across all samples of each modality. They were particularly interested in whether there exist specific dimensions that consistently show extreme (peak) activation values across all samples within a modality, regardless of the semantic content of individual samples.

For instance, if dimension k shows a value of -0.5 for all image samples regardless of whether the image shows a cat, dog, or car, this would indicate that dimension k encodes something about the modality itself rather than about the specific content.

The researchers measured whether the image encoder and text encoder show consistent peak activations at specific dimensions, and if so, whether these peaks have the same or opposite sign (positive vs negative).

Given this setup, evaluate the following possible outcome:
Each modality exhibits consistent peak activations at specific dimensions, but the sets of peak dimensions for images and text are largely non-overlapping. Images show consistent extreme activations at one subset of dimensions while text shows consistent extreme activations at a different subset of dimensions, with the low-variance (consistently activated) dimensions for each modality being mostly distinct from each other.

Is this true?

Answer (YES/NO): YES